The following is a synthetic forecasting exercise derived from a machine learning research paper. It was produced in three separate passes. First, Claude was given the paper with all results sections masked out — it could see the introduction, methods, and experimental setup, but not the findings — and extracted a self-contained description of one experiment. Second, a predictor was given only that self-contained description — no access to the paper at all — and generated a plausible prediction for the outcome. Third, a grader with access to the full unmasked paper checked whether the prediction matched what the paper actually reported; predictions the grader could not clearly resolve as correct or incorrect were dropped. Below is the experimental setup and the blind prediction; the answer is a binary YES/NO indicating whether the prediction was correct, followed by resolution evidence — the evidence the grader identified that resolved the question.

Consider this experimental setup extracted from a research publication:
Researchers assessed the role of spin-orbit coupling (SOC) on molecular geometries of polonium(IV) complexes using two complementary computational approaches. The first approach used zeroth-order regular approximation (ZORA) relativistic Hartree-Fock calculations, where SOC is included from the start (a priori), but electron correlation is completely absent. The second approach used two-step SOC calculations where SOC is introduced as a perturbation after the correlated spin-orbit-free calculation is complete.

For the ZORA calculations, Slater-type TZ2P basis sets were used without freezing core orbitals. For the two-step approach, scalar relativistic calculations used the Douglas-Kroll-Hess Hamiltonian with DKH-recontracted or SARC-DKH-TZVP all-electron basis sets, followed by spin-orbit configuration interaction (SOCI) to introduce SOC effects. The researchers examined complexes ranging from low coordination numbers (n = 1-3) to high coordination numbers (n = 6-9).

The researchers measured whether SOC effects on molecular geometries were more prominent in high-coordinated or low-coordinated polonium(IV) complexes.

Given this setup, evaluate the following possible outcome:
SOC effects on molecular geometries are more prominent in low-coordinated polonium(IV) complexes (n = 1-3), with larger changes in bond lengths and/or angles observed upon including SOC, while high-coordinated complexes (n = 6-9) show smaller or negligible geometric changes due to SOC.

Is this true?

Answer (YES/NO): YES